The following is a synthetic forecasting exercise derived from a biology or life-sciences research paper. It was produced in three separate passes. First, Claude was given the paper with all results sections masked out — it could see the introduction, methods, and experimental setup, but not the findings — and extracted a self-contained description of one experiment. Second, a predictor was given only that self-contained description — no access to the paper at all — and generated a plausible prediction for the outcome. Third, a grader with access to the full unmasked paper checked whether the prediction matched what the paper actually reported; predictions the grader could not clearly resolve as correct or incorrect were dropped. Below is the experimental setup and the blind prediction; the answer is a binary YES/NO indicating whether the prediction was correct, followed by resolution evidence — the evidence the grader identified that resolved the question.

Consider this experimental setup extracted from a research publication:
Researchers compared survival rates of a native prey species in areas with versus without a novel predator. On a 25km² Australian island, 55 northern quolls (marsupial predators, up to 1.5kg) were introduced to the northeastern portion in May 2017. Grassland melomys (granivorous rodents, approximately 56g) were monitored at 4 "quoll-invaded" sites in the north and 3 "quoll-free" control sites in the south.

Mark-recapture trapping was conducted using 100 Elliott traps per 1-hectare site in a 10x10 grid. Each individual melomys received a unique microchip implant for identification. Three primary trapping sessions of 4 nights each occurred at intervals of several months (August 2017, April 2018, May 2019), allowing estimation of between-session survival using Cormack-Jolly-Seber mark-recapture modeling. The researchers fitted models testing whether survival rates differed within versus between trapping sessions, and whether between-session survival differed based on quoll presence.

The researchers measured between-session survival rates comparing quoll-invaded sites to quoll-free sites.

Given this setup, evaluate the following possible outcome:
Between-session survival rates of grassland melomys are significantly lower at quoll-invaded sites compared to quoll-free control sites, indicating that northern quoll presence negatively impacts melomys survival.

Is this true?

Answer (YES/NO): YES